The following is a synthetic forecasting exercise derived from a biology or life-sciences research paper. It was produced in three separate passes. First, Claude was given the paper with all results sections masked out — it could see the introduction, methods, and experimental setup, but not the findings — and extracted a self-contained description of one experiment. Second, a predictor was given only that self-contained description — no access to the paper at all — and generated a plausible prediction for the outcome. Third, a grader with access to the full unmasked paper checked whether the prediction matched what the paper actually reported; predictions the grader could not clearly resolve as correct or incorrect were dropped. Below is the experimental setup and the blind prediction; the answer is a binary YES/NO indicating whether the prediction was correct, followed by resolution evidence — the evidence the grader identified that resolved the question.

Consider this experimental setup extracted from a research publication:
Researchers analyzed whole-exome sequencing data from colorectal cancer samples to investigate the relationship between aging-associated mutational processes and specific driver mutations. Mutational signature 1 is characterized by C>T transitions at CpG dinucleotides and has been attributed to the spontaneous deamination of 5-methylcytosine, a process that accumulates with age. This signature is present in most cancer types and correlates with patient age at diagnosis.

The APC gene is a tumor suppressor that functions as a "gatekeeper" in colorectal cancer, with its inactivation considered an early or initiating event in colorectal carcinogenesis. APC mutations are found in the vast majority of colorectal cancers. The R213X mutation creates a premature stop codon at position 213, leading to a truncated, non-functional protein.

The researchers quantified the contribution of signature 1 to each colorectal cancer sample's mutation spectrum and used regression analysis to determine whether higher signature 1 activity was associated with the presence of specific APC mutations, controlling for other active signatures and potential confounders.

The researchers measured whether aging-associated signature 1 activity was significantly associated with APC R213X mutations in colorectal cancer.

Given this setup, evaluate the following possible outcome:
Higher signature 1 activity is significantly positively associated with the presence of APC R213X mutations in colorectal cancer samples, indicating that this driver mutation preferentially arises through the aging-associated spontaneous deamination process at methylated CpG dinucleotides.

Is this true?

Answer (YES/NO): YES